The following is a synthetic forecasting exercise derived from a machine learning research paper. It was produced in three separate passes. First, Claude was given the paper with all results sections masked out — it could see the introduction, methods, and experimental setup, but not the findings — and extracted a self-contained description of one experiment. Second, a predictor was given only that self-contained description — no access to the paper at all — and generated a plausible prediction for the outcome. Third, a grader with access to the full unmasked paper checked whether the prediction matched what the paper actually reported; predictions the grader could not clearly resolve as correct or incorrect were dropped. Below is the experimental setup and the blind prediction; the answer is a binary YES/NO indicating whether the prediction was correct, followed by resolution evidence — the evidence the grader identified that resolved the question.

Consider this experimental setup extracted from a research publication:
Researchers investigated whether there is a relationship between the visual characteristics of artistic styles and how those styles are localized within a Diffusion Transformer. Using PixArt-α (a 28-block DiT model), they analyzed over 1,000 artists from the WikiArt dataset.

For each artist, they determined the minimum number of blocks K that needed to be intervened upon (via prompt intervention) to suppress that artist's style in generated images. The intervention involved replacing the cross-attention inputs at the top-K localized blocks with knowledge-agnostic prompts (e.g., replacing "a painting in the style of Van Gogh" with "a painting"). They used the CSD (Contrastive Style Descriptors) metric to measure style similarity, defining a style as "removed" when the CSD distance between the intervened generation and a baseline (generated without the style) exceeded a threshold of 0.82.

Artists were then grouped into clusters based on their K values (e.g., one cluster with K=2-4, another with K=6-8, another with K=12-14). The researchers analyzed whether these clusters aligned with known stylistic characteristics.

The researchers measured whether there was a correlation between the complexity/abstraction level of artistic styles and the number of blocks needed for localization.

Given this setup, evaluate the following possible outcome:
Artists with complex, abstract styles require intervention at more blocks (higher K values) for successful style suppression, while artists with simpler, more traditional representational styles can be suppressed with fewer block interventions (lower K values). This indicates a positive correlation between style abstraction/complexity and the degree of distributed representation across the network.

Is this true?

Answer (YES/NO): NO